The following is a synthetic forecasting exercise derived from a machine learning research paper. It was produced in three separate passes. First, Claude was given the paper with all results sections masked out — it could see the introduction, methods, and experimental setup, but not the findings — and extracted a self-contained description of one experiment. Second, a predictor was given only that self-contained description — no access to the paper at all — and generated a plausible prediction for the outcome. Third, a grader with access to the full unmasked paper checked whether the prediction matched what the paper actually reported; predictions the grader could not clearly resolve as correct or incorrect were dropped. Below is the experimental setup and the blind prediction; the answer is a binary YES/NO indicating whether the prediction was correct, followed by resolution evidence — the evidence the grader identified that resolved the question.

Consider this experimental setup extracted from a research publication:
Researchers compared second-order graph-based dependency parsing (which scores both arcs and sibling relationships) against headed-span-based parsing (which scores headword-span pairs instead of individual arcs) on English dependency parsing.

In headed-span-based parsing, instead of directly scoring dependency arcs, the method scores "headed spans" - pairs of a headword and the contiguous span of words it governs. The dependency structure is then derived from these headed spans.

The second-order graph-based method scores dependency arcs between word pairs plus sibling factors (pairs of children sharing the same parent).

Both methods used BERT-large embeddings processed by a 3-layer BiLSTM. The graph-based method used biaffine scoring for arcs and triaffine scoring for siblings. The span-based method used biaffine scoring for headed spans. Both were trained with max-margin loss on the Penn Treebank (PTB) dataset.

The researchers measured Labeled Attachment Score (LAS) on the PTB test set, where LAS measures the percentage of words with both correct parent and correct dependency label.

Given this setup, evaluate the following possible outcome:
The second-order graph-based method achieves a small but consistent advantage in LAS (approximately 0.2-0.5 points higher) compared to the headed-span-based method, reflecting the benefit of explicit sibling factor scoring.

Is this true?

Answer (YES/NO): NO